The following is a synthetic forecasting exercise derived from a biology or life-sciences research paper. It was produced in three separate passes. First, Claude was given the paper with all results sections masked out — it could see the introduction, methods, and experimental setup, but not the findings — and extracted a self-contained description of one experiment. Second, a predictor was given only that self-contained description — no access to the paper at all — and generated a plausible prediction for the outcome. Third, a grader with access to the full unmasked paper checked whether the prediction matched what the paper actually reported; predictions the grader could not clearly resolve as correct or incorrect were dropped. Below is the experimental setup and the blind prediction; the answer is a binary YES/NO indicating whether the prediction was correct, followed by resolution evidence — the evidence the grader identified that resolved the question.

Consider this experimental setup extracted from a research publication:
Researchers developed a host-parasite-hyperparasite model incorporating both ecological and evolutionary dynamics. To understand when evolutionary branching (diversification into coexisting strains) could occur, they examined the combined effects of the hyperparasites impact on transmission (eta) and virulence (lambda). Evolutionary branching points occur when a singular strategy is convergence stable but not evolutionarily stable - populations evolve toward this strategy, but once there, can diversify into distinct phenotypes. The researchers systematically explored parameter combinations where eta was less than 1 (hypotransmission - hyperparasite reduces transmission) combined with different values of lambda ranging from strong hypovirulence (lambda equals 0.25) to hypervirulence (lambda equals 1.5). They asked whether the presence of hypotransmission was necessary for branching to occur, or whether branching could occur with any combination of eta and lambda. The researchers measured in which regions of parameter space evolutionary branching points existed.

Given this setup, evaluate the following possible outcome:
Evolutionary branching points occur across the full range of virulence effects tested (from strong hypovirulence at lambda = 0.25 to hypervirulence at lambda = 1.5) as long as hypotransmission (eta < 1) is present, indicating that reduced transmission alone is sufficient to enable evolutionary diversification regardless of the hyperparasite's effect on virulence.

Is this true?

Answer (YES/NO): NO